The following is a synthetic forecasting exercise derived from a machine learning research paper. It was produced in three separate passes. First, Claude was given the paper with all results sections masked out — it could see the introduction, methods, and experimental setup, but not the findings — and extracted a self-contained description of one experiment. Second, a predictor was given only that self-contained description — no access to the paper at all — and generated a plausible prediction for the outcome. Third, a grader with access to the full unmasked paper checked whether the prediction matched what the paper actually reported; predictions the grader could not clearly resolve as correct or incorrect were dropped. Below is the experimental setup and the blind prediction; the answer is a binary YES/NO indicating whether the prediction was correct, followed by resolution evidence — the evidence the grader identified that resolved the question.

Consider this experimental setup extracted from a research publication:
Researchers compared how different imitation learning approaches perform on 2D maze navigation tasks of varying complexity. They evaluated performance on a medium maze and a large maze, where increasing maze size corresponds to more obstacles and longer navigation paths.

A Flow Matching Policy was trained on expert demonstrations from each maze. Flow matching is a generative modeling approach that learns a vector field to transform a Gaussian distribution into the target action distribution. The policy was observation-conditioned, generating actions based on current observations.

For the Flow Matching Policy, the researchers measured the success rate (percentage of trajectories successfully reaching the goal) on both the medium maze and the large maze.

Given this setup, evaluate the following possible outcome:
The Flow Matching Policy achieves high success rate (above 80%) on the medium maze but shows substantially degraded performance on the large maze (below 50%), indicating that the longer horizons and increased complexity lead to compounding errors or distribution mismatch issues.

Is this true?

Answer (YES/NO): NO